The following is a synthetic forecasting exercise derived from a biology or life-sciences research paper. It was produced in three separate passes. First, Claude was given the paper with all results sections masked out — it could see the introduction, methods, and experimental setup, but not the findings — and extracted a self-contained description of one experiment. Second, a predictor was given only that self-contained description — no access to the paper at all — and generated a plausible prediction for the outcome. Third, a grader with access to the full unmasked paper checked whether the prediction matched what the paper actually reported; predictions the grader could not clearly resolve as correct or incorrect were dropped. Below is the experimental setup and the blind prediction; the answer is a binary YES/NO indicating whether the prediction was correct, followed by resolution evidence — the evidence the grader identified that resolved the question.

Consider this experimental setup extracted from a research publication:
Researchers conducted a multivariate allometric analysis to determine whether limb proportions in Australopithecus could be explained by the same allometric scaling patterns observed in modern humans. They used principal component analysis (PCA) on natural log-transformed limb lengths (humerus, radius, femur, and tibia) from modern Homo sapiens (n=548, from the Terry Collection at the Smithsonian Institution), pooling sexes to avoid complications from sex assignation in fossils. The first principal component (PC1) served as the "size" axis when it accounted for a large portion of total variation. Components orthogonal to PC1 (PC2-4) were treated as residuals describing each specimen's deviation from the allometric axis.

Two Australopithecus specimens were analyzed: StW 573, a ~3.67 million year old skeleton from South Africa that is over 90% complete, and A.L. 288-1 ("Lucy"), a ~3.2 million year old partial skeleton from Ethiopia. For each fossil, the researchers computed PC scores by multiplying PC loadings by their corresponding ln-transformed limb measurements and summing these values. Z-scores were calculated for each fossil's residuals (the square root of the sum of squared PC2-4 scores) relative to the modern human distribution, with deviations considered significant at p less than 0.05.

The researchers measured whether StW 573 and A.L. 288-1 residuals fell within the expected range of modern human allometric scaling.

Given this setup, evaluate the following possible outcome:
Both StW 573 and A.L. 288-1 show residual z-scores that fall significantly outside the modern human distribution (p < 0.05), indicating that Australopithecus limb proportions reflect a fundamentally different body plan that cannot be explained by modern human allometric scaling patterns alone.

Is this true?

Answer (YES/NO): YES